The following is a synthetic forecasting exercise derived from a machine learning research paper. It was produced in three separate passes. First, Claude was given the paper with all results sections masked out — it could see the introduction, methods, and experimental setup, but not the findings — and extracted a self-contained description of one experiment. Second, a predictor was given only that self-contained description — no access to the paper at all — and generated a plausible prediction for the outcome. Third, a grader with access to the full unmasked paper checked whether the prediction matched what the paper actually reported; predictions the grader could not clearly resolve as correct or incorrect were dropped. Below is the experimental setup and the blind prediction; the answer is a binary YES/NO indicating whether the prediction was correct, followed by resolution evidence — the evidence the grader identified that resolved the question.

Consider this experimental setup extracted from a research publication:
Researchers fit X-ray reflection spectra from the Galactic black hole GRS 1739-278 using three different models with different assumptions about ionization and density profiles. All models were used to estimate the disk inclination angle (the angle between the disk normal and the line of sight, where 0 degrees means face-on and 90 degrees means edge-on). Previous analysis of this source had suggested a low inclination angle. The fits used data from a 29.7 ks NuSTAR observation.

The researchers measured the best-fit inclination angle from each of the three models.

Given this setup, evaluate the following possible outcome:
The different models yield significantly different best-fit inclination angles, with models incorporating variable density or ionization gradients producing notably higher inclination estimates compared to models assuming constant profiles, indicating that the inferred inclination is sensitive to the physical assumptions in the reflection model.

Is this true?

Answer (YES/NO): NO